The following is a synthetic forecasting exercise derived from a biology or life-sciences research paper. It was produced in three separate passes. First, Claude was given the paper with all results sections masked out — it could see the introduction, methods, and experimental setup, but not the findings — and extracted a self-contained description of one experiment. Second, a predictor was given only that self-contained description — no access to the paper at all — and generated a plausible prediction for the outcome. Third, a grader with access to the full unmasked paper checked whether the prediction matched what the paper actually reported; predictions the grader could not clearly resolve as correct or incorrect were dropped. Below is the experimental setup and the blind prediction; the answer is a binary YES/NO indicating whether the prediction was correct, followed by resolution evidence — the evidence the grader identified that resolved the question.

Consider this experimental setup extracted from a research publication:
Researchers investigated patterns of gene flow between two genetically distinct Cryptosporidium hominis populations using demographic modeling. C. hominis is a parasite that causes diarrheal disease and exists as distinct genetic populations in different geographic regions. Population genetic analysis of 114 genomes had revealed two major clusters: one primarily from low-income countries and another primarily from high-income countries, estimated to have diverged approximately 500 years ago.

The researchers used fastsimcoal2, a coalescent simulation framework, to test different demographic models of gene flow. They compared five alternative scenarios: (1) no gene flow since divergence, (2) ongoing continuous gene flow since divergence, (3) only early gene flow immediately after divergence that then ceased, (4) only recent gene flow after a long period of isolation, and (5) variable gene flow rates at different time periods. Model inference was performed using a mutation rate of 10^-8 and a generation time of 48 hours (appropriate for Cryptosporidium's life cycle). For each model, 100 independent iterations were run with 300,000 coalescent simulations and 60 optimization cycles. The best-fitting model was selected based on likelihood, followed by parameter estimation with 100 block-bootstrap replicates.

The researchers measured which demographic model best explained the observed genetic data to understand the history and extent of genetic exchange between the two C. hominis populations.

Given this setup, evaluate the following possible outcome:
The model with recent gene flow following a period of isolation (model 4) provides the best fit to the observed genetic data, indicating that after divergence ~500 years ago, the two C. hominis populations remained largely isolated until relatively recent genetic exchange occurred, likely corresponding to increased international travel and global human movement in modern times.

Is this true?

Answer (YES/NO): YES